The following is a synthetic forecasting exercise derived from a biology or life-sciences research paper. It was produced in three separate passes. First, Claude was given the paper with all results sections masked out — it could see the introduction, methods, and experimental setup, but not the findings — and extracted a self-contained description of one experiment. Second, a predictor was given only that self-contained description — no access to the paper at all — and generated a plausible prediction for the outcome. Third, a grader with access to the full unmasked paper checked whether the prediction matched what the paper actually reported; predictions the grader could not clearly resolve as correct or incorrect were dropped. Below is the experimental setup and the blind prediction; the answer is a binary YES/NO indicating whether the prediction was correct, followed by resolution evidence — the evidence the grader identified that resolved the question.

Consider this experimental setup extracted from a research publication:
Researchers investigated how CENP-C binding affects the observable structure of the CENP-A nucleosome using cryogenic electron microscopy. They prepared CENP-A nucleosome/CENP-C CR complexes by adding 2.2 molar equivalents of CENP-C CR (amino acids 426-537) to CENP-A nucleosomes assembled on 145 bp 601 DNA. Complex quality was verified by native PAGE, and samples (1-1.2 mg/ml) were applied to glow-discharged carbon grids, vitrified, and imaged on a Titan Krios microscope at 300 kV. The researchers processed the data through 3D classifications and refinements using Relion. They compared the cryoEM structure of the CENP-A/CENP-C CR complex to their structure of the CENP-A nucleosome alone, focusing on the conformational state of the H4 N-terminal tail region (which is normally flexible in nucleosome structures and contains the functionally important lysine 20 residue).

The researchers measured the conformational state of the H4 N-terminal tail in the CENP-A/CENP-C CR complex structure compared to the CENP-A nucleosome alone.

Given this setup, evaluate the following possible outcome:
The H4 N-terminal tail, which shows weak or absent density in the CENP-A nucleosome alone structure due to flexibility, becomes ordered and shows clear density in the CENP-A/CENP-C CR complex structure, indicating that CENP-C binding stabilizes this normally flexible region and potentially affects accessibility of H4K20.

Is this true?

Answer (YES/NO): NO